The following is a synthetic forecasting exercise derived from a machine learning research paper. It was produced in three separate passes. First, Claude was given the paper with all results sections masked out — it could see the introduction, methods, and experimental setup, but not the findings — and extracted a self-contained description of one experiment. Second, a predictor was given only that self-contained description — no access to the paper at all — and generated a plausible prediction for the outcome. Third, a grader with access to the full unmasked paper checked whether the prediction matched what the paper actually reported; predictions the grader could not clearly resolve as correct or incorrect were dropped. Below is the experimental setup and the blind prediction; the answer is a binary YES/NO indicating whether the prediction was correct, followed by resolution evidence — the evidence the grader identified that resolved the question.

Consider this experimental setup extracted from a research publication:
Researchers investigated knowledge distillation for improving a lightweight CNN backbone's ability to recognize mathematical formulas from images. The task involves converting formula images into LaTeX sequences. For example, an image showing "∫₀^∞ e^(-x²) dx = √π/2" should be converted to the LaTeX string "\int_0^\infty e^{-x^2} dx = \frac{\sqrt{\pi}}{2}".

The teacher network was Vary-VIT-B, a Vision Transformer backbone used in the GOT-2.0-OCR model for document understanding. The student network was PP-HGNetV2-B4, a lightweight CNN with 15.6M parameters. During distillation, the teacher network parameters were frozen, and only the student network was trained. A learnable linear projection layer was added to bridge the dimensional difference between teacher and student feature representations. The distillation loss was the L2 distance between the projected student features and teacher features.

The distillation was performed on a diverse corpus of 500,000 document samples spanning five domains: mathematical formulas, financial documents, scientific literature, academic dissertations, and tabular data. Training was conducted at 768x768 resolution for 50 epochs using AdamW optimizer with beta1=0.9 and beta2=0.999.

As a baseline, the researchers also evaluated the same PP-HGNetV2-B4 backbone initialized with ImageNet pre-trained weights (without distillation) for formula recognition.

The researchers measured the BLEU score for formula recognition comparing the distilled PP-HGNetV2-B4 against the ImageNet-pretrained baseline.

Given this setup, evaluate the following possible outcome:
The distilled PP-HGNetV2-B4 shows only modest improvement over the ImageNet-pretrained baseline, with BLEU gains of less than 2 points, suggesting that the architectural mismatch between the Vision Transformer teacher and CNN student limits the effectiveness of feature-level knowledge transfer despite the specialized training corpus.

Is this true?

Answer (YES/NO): NO